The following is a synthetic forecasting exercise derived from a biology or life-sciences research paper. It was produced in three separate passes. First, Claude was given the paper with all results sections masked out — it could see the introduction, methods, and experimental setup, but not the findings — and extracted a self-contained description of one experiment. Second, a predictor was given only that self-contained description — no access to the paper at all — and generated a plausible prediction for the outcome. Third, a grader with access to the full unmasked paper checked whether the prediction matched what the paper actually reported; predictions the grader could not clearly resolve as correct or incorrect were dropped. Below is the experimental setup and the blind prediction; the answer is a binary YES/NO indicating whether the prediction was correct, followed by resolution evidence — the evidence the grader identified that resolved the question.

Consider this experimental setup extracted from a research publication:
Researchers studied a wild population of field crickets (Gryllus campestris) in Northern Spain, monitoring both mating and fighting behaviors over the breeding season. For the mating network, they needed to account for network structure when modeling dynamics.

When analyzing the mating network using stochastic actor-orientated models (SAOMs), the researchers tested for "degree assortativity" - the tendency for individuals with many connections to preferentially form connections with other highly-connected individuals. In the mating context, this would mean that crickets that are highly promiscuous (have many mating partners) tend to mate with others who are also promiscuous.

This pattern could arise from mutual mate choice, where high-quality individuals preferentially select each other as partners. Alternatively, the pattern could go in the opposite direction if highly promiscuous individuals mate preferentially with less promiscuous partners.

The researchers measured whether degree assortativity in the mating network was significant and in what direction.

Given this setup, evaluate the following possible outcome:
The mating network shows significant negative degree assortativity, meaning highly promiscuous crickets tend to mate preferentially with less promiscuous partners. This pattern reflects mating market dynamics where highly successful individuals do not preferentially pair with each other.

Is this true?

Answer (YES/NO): NO